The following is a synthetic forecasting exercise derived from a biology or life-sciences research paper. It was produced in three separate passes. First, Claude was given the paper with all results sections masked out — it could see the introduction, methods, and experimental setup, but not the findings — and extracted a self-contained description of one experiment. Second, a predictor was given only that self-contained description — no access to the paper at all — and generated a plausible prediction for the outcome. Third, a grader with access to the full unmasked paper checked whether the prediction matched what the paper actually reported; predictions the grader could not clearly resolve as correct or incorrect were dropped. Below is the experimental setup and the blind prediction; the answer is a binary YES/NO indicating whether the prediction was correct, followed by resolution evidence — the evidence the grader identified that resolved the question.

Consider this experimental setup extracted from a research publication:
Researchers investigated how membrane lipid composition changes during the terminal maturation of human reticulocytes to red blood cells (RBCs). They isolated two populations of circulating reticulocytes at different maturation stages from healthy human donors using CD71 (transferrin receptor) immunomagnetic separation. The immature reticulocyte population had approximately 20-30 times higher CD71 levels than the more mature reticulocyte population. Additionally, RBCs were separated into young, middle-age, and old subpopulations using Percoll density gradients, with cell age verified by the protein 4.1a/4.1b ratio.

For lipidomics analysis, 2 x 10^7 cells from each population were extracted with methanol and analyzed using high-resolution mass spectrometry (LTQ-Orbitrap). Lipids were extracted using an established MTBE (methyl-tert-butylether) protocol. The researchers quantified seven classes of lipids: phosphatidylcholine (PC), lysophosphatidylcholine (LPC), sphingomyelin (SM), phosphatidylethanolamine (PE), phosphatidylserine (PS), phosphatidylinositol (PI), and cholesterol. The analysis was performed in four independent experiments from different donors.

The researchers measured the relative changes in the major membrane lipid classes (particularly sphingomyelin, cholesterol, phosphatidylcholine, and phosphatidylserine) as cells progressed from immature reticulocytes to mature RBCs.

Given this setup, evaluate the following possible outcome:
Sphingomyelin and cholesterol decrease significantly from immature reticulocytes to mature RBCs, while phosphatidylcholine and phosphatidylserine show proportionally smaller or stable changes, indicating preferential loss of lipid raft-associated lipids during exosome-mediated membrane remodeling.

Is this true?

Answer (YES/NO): NO